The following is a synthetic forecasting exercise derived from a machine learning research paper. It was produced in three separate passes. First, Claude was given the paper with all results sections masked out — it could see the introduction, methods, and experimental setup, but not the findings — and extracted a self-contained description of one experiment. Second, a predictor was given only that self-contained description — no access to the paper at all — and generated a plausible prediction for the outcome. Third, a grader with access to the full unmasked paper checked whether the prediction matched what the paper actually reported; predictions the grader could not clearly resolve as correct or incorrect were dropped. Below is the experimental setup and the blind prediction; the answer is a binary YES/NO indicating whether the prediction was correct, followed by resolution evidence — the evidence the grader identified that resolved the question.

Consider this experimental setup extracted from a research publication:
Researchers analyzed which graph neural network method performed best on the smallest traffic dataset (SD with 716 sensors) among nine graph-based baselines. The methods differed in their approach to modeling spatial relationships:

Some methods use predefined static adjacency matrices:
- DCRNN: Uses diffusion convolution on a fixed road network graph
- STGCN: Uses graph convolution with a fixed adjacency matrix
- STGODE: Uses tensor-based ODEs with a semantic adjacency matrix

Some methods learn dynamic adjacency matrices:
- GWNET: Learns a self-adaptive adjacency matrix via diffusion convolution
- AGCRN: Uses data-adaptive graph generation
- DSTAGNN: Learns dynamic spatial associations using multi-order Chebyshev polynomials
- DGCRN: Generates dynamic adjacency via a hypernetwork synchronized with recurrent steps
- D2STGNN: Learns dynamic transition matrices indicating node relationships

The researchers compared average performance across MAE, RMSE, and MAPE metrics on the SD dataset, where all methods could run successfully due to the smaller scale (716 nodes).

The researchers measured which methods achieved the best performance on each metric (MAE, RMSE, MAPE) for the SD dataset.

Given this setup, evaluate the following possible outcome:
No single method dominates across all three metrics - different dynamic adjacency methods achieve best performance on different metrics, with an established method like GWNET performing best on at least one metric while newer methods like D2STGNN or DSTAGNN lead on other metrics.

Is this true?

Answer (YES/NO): NO